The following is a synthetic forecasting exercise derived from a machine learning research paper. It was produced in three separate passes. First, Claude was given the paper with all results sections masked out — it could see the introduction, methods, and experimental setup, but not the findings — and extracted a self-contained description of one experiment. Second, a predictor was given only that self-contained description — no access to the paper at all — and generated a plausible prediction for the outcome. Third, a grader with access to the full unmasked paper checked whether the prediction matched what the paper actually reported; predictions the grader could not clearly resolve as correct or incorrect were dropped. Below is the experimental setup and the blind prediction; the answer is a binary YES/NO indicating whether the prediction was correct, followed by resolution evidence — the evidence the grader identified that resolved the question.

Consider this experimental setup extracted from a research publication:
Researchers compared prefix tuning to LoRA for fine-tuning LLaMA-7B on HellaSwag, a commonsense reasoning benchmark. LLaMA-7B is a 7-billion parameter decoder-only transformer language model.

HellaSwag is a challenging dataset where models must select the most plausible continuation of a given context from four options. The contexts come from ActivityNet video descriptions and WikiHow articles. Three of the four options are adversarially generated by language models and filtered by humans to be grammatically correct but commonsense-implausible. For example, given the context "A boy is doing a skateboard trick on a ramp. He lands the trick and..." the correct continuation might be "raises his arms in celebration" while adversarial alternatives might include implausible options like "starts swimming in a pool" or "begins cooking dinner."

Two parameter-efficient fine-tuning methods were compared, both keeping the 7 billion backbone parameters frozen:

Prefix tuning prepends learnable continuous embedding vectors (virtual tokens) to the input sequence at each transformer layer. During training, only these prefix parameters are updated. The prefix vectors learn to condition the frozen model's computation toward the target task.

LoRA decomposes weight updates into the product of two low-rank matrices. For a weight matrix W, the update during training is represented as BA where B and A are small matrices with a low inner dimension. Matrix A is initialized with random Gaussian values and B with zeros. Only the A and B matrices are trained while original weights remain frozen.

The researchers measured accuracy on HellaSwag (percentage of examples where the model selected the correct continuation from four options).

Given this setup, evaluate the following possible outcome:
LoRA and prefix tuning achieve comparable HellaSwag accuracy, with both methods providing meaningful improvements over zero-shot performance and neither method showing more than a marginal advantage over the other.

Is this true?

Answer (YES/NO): NO